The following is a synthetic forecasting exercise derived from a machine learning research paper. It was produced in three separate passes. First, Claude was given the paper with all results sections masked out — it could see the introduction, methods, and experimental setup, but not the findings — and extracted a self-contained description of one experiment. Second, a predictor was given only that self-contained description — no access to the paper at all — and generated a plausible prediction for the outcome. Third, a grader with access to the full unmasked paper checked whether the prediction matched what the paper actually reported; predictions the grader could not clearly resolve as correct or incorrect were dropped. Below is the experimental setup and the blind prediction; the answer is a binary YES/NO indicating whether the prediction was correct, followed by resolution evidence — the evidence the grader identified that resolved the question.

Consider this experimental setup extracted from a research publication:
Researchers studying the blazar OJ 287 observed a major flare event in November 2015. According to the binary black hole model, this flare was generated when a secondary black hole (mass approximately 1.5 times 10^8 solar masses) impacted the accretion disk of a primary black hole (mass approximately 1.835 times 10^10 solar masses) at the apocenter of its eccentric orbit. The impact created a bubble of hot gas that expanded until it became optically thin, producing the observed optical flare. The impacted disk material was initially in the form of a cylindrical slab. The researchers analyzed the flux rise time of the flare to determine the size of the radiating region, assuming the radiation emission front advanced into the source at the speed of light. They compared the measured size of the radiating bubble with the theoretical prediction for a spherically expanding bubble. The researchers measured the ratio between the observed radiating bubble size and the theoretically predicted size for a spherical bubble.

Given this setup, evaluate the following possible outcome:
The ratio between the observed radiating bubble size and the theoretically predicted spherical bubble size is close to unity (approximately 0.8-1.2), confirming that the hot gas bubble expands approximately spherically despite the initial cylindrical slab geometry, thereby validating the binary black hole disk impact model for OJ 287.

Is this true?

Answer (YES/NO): NO